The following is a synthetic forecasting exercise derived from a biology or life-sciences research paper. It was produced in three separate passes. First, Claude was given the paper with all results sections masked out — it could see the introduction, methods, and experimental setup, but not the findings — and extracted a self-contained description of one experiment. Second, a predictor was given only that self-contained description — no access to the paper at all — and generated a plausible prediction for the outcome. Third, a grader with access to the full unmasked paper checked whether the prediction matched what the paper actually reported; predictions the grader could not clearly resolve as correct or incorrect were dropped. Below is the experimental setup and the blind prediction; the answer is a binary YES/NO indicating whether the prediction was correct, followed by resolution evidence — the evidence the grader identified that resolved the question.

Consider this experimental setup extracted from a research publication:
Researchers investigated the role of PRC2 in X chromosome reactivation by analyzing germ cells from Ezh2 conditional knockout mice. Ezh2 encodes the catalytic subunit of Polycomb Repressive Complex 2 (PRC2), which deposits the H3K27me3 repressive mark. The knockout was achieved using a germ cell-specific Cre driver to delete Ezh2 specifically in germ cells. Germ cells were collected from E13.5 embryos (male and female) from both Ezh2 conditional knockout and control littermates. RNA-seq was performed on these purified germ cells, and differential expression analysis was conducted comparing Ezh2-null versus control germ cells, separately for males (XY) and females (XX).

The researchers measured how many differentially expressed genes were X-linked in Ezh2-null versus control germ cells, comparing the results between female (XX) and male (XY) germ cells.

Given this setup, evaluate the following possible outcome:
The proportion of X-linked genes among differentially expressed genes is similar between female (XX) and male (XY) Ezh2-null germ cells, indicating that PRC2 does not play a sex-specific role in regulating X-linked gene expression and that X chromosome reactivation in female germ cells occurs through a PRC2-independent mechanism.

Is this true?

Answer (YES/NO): NO